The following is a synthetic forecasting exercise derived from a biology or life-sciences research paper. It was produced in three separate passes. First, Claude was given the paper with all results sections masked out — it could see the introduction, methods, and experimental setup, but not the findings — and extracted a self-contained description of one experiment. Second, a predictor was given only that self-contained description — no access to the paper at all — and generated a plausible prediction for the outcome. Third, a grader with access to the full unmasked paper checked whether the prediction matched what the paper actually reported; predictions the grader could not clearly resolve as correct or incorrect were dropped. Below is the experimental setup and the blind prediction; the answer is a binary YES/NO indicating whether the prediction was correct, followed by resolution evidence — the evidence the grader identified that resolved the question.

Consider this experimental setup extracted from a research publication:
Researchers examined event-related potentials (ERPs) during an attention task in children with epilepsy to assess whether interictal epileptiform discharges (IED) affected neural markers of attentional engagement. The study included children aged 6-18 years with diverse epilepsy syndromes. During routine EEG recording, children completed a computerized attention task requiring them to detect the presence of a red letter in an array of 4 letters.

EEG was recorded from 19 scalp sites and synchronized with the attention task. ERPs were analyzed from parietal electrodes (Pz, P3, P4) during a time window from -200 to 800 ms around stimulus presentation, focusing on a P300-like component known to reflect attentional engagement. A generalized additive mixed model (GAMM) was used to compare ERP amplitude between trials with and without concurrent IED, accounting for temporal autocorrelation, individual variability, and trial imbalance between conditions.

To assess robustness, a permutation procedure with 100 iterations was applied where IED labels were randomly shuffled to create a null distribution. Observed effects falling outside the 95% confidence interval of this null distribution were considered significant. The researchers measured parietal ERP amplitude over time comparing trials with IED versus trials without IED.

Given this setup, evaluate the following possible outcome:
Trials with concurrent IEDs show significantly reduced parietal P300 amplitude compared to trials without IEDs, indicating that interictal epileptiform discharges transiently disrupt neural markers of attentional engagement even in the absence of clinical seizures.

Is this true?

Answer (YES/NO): YES